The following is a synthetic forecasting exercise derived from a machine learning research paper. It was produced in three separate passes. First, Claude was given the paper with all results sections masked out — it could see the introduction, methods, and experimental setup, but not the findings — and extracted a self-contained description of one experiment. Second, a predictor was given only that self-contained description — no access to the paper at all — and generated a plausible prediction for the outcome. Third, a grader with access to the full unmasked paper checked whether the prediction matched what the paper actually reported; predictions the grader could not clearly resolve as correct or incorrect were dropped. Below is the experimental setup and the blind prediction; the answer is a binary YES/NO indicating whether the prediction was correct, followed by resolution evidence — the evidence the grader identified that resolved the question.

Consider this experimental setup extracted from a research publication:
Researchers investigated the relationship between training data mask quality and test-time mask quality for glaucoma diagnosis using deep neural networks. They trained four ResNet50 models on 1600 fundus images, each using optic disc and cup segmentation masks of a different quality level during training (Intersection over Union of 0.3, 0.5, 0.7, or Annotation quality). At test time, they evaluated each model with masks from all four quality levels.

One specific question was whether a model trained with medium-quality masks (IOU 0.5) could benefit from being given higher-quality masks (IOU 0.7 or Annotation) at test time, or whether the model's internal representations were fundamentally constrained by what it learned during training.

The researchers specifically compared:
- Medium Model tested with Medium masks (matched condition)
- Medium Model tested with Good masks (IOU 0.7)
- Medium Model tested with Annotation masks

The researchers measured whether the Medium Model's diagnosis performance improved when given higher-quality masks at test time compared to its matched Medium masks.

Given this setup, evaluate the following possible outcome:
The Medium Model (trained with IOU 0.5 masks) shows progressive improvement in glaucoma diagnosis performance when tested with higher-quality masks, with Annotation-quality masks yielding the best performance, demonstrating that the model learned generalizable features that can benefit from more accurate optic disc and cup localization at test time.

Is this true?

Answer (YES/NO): YES